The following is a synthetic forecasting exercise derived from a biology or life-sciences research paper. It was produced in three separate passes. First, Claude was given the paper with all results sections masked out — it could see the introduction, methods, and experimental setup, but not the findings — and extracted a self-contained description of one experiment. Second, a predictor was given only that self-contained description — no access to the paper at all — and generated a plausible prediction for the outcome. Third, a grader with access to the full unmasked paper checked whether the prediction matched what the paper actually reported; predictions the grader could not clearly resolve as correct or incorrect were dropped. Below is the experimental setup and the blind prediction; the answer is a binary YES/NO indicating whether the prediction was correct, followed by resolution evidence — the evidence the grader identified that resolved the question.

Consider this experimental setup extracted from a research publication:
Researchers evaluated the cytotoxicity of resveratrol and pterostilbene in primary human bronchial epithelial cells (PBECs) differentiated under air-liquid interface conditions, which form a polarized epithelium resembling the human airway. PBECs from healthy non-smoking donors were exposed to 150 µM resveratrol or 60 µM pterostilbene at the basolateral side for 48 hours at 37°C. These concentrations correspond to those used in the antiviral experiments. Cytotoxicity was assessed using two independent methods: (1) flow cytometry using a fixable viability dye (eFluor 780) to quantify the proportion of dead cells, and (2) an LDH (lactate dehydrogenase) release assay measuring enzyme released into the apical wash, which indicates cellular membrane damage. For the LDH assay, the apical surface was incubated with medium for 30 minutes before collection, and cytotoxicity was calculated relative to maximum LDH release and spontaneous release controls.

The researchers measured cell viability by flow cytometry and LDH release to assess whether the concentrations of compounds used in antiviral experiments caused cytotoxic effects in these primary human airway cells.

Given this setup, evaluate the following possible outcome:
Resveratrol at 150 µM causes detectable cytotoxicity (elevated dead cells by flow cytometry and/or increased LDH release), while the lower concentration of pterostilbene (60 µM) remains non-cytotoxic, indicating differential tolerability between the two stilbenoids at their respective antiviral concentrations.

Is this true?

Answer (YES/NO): NO